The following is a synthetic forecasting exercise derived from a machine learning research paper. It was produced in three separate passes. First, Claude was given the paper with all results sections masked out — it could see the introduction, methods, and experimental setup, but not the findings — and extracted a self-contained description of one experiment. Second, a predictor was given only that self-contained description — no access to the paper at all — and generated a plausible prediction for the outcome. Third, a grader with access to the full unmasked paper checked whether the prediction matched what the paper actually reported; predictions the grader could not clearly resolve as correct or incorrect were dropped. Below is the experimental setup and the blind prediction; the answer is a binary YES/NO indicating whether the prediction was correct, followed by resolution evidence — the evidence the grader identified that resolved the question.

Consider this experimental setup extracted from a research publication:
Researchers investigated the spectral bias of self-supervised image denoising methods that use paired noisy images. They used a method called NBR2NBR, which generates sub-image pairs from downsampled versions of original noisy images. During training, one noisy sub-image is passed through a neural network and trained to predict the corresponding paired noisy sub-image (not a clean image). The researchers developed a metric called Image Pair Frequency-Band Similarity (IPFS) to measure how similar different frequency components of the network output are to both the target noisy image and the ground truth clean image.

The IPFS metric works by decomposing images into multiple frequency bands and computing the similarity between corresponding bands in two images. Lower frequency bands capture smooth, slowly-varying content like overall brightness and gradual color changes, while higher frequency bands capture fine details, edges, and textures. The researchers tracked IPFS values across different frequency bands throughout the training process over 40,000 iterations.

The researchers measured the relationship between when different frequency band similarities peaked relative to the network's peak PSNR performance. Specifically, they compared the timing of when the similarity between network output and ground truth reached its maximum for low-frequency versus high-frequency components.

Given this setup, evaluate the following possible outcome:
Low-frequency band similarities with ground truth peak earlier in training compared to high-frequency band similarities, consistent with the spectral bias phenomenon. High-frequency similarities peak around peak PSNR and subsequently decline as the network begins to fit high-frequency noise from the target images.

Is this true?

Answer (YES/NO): NO